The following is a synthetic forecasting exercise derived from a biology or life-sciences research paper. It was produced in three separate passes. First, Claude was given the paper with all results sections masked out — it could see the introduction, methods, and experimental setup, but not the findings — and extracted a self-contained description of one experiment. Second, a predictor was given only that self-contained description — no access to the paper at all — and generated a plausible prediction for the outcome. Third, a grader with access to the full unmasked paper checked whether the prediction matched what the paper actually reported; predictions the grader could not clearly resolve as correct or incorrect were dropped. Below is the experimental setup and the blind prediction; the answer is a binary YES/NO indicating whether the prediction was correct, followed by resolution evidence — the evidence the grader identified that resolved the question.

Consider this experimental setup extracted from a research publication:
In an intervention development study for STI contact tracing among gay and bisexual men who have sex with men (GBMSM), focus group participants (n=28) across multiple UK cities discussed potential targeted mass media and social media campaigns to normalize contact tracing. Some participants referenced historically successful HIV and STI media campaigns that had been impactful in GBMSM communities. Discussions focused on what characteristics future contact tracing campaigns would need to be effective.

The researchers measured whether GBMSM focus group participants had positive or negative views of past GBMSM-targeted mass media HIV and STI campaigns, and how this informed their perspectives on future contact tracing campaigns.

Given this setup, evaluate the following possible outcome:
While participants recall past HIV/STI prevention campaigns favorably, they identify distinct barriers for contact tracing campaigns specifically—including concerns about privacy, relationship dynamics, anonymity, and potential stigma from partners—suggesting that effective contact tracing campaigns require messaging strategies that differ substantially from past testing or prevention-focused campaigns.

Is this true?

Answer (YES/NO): NO